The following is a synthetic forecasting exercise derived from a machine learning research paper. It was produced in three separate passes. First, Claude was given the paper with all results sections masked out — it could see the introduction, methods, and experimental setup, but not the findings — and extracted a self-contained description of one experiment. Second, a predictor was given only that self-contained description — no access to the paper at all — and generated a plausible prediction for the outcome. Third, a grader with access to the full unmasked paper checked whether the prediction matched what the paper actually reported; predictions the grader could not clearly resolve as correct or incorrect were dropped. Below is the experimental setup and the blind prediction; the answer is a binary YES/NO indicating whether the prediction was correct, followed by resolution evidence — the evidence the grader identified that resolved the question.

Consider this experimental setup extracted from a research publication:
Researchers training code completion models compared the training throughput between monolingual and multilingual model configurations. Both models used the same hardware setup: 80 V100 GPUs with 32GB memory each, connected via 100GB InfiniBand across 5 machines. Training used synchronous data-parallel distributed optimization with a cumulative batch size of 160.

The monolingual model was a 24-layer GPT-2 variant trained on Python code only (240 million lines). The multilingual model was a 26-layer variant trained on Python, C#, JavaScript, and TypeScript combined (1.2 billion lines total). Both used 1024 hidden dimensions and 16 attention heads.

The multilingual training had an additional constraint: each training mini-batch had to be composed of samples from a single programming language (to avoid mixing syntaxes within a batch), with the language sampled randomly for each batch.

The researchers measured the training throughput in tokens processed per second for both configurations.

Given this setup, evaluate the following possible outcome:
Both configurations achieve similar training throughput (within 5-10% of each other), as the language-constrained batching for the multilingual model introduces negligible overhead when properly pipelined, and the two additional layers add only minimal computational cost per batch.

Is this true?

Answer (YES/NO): YES